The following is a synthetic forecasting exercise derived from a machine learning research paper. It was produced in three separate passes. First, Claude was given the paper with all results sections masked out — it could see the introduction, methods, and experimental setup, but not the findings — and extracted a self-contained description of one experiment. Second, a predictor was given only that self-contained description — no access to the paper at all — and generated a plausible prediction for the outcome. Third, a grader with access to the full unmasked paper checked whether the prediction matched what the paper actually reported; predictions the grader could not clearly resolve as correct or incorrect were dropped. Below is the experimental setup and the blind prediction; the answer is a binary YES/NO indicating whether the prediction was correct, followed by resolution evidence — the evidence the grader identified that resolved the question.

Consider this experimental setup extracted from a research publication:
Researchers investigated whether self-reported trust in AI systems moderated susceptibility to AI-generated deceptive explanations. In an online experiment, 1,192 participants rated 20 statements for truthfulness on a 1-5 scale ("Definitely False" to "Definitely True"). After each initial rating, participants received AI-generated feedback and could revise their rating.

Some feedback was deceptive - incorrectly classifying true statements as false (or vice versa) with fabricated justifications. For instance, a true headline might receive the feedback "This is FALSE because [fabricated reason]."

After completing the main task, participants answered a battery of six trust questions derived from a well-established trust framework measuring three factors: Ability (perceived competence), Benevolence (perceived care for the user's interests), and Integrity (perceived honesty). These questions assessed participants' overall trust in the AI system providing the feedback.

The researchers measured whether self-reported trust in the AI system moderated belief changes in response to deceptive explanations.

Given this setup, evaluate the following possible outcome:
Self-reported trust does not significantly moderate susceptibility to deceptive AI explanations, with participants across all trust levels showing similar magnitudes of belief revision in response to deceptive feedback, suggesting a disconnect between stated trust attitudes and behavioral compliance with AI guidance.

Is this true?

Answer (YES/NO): YES